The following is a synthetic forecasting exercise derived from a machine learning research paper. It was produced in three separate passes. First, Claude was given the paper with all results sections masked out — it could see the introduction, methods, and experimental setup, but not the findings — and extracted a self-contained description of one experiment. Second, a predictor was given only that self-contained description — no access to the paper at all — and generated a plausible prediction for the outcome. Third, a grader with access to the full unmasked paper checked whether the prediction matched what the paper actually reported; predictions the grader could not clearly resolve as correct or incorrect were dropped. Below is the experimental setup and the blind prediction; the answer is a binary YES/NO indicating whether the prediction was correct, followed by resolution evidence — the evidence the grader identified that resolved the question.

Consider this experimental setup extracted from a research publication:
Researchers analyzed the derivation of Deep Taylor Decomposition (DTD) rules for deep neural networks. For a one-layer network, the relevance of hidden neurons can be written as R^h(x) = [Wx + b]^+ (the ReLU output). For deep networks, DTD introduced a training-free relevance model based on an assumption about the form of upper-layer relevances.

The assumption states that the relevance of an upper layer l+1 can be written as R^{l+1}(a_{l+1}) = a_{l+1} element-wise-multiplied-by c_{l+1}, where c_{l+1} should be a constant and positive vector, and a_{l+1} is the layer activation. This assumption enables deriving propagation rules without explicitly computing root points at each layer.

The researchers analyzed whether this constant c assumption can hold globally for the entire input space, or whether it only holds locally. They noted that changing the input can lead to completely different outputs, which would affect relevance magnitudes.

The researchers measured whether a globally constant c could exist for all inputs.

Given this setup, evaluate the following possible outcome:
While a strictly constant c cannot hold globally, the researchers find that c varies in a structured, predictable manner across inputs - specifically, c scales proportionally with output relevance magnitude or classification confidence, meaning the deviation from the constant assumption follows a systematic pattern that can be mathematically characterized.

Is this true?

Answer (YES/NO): NO